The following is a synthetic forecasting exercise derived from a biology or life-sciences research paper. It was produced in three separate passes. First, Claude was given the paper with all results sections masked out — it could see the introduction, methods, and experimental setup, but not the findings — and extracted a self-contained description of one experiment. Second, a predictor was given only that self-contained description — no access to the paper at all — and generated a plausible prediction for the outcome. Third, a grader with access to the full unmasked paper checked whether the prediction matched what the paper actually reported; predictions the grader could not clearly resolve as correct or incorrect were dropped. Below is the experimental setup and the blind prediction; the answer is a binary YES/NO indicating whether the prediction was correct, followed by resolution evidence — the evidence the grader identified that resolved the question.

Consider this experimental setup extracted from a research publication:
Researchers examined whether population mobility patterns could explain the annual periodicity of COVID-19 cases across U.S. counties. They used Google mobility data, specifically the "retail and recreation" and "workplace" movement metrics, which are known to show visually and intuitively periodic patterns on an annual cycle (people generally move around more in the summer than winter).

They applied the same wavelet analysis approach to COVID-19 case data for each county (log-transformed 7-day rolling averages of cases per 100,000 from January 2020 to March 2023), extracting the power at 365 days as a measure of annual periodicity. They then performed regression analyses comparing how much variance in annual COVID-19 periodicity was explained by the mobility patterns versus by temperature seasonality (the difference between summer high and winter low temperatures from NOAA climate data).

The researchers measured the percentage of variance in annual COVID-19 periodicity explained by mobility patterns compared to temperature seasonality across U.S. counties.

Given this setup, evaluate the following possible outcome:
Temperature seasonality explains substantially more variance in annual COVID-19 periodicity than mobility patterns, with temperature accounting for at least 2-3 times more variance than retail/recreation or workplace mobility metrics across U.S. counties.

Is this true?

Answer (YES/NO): YES